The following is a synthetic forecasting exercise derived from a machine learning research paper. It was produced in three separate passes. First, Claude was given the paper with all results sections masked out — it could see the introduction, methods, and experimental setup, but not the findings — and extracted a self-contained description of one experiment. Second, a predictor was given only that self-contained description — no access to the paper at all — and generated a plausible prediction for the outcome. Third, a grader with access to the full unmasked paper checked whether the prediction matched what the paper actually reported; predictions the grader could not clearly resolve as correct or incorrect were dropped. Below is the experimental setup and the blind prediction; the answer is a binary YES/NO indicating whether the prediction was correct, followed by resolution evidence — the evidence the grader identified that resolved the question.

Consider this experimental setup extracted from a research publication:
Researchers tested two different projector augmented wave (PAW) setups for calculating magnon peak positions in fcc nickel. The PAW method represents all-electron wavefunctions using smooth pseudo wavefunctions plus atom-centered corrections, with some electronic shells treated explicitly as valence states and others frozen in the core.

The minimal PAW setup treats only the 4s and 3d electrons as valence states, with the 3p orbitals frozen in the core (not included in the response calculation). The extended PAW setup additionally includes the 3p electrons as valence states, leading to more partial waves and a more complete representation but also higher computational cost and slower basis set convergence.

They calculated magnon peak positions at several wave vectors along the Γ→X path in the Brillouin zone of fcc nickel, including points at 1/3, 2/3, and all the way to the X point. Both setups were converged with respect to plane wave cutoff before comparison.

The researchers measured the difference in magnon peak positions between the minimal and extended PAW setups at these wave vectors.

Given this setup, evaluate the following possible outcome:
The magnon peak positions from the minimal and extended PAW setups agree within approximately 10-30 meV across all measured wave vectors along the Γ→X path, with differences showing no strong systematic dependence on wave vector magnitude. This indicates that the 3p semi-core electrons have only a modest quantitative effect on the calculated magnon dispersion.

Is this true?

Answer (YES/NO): NO